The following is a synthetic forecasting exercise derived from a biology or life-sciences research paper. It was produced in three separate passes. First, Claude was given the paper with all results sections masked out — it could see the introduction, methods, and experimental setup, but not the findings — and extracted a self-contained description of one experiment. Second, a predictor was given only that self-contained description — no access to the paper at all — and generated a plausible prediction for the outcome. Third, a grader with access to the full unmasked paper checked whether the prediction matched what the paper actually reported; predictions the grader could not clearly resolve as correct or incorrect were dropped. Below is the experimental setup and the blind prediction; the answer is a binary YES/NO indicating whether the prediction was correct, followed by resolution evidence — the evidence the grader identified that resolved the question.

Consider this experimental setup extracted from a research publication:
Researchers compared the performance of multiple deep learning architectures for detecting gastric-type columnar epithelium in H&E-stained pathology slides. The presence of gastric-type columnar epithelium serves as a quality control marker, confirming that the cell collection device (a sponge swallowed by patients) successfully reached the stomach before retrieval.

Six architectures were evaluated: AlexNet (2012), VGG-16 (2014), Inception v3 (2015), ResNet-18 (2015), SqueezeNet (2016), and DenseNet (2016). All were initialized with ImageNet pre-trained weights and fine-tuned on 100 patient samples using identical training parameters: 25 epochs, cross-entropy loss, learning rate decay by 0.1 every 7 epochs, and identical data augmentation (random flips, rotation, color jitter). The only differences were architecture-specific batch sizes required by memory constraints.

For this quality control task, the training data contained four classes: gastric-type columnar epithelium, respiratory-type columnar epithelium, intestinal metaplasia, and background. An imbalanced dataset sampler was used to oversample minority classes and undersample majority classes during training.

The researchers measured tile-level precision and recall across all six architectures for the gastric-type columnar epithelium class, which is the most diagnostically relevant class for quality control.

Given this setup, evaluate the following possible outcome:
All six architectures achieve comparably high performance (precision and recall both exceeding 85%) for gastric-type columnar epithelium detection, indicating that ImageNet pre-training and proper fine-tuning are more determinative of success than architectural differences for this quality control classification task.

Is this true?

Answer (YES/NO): NO